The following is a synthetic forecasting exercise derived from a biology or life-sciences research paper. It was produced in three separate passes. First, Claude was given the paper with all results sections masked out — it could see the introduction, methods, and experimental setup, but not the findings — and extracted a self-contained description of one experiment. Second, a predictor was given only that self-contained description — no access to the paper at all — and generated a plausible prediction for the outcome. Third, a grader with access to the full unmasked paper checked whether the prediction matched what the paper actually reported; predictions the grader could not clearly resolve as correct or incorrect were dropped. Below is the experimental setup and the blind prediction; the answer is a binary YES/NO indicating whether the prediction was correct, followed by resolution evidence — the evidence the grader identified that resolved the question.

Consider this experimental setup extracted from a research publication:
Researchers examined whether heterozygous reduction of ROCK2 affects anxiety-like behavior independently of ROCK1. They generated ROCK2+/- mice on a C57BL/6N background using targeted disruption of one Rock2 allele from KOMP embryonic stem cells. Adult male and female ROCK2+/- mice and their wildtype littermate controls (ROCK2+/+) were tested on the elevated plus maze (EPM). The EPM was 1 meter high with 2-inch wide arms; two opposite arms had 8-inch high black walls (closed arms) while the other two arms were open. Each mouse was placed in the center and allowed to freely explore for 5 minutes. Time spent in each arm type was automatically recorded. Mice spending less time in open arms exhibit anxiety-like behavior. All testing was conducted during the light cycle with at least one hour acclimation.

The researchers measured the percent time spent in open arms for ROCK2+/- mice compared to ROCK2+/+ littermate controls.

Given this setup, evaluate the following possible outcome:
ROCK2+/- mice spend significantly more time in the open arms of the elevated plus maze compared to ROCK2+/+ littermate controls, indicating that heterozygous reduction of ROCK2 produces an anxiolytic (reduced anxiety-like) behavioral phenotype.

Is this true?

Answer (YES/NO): NO